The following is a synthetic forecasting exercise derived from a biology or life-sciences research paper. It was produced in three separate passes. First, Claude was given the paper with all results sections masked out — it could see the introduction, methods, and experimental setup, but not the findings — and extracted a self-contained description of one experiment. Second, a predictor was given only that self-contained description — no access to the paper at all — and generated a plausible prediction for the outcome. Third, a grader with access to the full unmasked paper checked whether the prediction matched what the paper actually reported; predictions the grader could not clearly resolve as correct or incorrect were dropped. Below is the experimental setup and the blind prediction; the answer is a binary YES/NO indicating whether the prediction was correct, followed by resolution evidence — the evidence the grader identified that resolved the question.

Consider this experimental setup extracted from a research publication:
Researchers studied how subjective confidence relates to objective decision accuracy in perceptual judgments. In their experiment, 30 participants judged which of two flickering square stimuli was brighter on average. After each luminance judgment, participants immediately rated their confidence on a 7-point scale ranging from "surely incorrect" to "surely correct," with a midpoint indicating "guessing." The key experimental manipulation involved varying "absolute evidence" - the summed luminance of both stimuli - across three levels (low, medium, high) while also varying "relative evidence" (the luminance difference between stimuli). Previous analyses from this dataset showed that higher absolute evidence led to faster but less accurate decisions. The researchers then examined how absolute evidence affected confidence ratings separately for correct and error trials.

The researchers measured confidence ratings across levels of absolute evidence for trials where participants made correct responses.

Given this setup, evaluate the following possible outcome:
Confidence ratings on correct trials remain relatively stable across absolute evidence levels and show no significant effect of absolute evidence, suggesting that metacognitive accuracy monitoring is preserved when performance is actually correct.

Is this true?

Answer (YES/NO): NO